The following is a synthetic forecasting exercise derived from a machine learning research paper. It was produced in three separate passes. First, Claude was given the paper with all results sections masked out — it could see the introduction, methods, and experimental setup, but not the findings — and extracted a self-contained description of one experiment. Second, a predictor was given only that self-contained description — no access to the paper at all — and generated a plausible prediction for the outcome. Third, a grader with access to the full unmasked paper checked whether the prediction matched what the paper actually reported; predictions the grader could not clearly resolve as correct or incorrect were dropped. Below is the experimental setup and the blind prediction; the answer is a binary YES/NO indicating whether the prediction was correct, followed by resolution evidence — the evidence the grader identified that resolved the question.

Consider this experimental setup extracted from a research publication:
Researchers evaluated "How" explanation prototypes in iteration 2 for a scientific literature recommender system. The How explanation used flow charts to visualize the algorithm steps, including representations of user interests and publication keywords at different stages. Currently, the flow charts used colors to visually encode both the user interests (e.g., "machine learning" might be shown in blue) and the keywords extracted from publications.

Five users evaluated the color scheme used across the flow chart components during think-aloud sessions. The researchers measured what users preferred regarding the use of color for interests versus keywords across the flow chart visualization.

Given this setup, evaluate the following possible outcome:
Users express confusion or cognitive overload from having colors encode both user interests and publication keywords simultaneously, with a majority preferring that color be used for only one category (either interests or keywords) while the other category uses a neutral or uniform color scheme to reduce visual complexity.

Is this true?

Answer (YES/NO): NO